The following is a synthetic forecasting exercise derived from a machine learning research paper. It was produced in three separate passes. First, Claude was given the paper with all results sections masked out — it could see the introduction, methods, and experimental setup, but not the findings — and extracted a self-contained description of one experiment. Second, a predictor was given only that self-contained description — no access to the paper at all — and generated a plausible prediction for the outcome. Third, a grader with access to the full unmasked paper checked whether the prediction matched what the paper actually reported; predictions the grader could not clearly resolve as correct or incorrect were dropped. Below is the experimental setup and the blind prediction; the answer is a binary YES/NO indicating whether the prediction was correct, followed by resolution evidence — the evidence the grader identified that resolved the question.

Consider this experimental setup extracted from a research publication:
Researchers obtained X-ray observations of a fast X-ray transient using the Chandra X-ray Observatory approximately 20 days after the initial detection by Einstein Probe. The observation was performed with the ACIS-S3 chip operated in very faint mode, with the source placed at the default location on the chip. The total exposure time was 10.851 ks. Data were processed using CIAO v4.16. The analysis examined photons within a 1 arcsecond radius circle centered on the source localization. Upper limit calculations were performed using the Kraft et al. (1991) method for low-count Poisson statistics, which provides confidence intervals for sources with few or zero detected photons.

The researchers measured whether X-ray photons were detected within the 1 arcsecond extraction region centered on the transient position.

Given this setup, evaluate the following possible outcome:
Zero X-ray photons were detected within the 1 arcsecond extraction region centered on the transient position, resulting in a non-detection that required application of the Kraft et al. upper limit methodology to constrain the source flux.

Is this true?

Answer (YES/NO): YES